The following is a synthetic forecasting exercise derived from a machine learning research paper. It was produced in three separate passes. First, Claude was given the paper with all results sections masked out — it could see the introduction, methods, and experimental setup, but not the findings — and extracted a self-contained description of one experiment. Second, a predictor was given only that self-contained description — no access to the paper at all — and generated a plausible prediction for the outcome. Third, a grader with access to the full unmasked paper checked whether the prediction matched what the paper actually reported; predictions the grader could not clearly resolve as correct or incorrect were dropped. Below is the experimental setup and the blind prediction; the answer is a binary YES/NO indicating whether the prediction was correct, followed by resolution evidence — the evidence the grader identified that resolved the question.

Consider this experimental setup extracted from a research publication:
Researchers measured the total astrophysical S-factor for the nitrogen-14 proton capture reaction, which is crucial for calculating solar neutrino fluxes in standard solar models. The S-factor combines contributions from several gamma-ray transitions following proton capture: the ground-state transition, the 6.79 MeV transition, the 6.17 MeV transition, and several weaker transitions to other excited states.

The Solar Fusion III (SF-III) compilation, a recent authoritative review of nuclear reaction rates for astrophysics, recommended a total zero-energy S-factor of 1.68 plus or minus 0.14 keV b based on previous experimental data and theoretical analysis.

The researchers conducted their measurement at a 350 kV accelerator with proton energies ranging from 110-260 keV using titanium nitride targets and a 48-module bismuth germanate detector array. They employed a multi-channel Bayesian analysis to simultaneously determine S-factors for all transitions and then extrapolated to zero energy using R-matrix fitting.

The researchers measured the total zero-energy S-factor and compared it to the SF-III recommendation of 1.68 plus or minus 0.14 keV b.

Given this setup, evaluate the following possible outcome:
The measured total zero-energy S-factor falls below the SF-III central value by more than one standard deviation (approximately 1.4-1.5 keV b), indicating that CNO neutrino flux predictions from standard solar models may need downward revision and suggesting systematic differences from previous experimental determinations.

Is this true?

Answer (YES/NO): NO